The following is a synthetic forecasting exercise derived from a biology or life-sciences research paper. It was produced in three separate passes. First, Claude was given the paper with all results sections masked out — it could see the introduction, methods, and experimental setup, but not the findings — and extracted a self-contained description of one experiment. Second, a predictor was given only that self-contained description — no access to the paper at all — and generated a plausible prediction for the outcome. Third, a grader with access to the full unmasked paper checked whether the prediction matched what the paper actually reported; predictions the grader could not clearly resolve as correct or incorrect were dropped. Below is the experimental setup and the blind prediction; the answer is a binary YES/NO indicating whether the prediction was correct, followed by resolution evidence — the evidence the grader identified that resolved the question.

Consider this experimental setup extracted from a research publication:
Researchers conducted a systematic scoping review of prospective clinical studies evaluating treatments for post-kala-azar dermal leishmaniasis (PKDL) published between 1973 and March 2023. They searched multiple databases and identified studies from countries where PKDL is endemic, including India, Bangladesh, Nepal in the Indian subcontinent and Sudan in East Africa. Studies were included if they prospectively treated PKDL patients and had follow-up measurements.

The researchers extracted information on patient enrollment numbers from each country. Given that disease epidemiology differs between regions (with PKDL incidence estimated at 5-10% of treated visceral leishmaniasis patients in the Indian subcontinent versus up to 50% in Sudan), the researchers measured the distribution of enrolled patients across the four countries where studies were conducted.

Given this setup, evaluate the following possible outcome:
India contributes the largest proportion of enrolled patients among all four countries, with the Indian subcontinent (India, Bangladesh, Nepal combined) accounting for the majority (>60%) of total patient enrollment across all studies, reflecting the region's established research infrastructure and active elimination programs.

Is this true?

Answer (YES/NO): YES